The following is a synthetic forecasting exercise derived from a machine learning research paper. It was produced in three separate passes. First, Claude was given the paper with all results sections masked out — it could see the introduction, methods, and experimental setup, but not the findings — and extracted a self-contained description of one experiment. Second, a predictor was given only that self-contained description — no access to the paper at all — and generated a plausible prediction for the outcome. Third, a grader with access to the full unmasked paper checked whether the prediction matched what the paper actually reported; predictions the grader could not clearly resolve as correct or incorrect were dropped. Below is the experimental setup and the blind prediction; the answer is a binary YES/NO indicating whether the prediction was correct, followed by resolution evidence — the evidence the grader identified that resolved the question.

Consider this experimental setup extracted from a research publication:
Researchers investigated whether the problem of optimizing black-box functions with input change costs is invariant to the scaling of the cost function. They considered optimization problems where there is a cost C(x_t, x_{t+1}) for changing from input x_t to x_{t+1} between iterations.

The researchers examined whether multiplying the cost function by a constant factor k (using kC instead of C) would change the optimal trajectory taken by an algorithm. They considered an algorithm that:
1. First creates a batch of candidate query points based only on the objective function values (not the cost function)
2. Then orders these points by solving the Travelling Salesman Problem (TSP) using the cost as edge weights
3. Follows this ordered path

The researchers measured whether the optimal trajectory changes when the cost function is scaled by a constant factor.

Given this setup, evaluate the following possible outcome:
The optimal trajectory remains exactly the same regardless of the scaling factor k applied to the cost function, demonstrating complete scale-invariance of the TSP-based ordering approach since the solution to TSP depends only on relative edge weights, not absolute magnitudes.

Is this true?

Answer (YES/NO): YES